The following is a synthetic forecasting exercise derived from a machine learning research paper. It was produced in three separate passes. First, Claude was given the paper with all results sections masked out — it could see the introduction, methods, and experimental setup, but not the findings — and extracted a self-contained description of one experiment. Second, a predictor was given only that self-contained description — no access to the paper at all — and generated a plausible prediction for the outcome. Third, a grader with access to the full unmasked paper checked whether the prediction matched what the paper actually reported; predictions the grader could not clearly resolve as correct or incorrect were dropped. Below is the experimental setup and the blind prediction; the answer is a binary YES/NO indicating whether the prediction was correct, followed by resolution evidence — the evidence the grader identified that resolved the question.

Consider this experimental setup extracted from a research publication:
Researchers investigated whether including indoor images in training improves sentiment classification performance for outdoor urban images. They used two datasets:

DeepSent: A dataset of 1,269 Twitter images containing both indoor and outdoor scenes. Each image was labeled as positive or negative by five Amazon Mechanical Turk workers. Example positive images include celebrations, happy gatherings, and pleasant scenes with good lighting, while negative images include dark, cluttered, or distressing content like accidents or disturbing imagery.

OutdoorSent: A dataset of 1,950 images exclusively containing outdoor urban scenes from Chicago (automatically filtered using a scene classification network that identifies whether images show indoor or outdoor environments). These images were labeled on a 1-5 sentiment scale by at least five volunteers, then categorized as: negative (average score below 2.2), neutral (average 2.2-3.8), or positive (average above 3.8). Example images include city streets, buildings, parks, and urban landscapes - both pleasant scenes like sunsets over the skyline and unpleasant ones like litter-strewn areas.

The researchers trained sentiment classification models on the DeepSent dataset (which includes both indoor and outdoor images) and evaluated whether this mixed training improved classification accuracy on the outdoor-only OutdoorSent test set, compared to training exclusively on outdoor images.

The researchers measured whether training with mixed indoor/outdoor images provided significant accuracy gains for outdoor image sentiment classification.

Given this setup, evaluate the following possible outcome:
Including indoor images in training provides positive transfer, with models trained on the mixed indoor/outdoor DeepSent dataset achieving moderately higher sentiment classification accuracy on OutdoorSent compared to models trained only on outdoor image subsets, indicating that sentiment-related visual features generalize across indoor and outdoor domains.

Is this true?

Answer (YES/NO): NO